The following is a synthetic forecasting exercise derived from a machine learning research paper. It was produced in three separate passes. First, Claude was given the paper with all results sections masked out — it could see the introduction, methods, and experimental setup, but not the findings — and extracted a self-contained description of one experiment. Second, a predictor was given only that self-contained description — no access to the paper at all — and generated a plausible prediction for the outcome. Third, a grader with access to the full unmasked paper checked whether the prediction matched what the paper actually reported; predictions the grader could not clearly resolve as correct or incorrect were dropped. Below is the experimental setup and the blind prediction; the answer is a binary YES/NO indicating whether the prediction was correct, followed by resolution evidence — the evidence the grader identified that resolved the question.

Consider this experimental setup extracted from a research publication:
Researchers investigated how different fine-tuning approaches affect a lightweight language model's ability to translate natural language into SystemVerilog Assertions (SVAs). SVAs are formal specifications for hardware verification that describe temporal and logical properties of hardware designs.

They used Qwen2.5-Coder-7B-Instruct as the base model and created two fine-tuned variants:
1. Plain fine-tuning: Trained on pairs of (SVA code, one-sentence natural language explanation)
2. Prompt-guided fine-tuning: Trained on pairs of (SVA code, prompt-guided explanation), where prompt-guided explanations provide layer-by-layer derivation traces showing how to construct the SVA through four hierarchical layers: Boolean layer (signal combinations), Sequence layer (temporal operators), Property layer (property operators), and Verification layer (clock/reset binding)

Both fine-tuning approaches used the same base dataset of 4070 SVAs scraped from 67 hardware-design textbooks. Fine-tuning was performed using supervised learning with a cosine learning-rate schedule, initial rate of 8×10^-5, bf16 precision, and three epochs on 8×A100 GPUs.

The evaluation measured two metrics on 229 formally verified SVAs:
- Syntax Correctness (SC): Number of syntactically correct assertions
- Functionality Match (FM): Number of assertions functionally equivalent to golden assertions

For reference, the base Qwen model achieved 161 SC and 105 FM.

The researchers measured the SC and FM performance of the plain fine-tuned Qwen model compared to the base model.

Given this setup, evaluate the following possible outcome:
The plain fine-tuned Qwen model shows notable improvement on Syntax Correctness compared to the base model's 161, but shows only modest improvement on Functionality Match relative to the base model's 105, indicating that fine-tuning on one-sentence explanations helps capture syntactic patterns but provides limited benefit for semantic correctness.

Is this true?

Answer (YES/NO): NO